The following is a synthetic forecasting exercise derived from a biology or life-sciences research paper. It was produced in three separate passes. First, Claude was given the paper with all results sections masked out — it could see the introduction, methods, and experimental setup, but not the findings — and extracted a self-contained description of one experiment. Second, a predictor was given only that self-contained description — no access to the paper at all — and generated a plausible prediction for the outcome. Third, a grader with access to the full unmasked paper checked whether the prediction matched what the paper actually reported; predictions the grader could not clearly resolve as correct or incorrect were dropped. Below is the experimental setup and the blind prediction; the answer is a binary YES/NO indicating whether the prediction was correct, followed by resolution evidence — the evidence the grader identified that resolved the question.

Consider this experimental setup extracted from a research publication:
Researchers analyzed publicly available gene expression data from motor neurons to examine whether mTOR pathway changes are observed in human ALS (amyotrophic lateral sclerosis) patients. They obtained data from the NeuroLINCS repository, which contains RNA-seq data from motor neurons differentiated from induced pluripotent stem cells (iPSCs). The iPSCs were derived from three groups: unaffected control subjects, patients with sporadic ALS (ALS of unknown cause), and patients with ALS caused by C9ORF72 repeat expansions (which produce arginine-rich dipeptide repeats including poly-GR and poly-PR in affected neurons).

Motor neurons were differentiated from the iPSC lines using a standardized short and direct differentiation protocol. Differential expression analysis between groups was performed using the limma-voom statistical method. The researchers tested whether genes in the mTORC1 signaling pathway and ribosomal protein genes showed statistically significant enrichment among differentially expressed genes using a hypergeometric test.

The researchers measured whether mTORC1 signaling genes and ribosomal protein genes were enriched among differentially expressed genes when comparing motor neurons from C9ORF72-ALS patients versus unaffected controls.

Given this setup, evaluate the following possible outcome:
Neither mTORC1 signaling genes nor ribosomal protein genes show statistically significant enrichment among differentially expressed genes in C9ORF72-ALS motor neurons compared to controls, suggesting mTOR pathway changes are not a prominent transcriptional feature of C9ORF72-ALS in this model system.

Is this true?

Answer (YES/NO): NO